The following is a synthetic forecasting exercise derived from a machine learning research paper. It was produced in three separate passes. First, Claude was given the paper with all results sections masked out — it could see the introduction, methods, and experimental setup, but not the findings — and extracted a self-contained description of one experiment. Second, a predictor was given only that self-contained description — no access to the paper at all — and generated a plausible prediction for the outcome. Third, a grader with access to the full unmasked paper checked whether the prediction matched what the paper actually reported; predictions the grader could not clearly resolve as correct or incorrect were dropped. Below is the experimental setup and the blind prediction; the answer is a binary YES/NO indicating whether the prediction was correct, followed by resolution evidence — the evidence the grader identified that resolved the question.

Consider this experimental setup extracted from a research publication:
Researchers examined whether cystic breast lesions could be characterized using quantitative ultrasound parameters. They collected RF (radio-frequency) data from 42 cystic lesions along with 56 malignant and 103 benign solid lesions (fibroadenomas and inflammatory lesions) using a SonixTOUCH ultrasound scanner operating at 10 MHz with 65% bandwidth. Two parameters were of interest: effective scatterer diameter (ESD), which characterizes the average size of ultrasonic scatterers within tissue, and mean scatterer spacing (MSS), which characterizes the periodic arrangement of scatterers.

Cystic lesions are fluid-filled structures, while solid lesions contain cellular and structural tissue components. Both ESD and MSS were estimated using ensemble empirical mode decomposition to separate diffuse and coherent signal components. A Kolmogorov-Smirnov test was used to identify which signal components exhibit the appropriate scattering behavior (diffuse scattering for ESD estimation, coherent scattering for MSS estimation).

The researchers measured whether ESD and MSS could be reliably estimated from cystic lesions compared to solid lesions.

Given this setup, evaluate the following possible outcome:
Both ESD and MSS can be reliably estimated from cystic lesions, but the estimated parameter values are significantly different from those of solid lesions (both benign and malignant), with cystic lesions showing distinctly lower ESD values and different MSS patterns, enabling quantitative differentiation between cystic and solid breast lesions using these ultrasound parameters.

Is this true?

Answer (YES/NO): NO